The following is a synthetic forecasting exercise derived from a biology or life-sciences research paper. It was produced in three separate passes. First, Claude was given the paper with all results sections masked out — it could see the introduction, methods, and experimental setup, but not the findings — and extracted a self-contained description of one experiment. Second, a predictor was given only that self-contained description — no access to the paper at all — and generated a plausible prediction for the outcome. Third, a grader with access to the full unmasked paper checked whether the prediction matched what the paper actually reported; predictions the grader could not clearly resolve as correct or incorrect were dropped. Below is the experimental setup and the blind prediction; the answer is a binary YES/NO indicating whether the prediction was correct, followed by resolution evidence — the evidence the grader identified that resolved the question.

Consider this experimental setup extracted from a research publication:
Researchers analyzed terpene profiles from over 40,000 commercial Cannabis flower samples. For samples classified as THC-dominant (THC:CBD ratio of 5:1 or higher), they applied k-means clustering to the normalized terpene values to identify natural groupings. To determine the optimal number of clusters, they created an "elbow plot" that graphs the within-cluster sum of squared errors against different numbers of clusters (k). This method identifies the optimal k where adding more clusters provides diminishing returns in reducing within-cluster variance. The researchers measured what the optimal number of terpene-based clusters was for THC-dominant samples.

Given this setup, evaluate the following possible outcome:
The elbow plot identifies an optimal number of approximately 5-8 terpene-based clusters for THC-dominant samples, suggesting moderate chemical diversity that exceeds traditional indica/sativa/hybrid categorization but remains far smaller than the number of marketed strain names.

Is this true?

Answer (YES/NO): NO